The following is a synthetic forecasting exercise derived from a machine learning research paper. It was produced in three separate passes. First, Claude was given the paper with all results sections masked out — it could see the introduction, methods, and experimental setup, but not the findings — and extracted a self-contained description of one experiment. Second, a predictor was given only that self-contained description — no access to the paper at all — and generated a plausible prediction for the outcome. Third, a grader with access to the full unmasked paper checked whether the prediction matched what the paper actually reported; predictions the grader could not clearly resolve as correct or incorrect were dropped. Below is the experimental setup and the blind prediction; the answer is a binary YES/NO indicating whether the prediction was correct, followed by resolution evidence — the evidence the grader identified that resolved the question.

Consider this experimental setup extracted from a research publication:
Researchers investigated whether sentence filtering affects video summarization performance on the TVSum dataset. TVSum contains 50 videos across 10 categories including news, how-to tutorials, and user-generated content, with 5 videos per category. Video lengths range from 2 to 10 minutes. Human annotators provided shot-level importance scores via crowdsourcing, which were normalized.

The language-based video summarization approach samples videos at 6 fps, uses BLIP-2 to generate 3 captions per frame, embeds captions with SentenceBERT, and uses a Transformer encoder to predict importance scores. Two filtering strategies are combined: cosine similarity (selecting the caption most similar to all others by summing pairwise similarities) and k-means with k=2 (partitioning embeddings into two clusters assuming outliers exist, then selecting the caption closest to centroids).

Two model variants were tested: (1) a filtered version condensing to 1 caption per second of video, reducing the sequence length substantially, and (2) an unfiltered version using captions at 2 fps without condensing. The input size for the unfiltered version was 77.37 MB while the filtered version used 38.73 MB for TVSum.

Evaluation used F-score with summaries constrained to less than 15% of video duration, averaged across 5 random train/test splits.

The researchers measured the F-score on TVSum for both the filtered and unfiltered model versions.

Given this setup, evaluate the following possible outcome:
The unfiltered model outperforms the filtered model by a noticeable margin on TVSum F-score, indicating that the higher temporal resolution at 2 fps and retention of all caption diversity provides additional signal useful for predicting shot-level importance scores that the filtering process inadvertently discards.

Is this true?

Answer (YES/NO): NO